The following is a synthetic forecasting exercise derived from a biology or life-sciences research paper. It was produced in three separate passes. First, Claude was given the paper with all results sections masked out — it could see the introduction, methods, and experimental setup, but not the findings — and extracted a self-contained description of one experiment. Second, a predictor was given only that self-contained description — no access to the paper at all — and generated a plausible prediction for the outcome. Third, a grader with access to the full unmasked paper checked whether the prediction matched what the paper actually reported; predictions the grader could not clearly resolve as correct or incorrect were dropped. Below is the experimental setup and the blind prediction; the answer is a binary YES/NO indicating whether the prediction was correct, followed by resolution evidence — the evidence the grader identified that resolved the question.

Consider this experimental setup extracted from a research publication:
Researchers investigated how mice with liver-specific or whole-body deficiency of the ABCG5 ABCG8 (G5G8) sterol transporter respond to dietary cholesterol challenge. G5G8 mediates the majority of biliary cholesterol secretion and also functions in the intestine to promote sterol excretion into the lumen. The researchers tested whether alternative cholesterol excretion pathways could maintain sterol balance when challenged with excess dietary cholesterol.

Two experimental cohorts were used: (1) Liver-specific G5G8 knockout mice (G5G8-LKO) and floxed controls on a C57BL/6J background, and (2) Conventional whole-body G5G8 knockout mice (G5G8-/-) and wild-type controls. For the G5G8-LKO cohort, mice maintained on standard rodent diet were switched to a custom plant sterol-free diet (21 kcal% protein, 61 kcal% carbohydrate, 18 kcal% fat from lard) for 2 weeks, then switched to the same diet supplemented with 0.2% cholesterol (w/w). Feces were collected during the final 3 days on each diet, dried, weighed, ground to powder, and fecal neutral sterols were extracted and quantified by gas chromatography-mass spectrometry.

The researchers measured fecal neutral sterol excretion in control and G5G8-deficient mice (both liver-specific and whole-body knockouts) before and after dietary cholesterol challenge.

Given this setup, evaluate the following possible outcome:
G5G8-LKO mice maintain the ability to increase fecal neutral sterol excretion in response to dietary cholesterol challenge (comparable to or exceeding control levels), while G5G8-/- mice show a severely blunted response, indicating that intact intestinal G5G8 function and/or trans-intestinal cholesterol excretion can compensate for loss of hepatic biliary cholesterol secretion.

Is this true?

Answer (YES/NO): NO